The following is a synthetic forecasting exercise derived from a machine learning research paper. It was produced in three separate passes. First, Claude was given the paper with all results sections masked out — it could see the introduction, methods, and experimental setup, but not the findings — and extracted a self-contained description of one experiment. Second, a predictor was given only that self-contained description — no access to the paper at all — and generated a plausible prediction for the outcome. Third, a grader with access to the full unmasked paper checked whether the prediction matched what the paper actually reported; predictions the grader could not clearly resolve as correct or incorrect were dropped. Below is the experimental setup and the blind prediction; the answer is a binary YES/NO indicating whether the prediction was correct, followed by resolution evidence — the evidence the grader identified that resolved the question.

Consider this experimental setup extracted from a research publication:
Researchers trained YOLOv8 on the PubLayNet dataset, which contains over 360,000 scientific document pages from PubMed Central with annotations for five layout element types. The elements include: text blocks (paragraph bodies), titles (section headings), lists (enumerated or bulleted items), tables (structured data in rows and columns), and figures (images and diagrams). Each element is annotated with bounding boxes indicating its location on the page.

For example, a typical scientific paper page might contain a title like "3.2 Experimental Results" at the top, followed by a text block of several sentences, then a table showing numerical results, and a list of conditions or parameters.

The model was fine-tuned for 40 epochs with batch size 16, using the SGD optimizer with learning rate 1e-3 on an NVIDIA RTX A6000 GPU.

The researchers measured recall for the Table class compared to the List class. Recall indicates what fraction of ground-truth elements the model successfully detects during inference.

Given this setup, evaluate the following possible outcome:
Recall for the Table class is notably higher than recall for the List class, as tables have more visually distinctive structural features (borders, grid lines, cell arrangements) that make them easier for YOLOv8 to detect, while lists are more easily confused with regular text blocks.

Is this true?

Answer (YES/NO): YES